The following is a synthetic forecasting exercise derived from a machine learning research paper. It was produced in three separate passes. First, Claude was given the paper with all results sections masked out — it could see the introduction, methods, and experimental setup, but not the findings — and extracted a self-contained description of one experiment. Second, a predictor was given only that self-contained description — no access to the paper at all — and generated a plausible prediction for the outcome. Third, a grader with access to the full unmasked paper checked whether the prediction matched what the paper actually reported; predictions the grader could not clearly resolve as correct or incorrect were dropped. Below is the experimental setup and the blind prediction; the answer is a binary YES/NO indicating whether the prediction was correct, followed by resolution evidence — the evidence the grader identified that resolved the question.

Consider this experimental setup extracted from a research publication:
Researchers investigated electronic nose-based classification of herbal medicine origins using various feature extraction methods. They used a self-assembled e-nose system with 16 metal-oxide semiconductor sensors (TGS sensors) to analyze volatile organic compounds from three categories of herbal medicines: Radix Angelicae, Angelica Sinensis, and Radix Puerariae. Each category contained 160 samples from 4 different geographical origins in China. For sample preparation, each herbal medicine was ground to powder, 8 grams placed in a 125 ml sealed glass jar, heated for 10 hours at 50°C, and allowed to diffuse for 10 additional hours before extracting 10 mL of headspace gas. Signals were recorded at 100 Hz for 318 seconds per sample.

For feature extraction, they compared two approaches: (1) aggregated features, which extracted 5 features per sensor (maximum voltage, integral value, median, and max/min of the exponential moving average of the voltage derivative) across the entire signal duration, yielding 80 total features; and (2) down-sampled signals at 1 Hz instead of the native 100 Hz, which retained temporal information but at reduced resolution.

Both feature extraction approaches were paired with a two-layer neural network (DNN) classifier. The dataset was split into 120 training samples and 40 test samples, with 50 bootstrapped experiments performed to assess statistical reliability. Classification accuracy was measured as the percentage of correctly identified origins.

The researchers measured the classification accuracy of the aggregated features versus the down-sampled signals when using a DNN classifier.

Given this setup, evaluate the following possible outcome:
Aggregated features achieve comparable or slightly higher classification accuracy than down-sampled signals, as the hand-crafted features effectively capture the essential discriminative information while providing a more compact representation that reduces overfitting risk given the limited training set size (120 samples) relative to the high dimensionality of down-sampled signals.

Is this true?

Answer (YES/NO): NO